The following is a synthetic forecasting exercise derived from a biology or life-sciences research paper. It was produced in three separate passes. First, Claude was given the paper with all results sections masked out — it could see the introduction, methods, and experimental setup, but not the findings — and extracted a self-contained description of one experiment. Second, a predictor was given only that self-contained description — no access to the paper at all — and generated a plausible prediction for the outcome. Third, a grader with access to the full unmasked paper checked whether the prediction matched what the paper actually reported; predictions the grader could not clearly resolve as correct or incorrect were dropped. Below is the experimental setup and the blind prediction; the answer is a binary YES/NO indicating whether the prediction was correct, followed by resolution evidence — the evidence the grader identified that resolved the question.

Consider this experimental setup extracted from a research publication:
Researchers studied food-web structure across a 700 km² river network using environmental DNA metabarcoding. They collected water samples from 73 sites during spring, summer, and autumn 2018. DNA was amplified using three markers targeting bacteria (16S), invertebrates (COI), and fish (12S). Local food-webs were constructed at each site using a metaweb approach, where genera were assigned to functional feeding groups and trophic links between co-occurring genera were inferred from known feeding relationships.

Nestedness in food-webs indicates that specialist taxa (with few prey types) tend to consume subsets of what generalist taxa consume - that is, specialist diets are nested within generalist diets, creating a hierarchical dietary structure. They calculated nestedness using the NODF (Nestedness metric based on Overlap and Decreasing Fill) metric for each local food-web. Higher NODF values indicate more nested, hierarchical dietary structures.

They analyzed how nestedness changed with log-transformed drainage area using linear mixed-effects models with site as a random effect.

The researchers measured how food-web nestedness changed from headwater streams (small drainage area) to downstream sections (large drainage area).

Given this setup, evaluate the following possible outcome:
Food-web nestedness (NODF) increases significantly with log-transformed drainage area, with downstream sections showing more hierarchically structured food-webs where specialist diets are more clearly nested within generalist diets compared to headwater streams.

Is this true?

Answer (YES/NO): NO